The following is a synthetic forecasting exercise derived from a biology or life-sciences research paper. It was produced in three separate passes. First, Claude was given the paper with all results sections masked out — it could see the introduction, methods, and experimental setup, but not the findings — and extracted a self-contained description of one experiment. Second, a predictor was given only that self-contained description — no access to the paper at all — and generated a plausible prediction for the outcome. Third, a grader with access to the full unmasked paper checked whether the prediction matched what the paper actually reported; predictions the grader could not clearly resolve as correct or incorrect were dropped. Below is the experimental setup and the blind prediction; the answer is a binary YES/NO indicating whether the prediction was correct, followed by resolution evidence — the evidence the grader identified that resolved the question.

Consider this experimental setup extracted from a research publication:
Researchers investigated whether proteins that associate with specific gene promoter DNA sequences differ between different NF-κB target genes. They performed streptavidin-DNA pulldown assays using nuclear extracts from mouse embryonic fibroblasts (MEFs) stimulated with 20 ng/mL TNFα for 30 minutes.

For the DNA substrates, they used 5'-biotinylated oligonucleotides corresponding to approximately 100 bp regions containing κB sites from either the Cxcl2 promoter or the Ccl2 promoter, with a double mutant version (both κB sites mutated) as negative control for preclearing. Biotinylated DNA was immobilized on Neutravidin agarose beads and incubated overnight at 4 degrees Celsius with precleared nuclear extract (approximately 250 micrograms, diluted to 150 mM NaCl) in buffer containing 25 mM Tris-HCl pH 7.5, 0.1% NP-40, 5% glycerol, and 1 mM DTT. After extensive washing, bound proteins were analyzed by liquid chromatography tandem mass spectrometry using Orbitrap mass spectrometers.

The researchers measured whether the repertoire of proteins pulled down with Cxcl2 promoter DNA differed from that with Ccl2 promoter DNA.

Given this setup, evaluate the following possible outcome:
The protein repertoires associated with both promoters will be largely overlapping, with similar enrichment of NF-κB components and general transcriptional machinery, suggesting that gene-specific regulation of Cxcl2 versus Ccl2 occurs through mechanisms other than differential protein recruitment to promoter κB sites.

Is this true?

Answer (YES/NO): NO